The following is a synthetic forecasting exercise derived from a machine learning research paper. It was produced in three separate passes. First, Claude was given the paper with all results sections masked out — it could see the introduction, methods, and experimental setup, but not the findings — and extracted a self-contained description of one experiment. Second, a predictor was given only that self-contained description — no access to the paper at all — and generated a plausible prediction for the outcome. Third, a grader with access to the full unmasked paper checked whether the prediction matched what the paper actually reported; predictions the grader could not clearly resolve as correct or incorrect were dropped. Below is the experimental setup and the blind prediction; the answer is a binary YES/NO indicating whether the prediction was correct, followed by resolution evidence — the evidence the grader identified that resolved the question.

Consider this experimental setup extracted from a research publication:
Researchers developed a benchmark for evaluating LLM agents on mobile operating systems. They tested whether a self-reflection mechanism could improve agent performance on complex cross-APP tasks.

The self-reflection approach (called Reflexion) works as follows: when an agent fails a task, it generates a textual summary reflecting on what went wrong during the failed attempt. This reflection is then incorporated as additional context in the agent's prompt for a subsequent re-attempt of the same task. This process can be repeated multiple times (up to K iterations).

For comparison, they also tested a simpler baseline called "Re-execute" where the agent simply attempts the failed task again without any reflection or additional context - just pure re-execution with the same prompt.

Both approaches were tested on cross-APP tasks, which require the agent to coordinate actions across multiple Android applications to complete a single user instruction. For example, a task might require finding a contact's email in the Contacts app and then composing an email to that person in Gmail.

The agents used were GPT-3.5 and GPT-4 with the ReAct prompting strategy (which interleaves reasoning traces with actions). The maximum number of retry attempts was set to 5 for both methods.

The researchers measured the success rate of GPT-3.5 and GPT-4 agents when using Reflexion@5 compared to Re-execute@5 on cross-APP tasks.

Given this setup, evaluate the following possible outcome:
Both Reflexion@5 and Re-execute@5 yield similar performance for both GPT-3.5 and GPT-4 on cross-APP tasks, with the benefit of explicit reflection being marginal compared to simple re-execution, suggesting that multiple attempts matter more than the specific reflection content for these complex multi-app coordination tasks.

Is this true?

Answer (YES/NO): YES